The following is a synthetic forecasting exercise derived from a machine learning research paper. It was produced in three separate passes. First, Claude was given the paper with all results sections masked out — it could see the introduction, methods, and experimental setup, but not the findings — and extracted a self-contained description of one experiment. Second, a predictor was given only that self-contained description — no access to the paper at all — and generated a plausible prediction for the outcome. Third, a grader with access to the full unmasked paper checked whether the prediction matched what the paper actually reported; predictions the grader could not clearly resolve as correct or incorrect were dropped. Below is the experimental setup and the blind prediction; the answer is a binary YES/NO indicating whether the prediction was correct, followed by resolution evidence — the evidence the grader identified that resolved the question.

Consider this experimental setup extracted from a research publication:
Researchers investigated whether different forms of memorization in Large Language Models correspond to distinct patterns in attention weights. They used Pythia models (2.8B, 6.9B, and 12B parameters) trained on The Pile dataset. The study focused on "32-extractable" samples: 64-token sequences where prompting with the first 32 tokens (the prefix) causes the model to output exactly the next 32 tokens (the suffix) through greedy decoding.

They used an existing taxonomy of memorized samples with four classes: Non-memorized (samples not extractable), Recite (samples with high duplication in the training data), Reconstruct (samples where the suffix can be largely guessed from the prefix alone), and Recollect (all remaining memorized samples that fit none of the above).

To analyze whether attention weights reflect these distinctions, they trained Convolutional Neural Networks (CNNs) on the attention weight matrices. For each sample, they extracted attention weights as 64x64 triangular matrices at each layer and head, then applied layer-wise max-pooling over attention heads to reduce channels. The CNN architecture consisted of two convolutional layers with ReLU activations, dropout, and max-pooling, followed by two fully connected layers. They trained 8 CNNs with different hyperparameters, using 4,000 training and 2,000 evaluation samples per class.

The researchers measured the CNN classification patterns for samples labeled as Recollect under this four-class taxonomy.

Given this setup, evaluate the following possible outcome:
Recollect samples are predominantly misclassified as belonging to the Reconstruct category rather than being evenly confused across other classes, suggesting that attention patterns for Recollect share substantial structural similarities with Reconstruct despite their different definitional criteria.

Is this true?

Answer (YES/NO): NO